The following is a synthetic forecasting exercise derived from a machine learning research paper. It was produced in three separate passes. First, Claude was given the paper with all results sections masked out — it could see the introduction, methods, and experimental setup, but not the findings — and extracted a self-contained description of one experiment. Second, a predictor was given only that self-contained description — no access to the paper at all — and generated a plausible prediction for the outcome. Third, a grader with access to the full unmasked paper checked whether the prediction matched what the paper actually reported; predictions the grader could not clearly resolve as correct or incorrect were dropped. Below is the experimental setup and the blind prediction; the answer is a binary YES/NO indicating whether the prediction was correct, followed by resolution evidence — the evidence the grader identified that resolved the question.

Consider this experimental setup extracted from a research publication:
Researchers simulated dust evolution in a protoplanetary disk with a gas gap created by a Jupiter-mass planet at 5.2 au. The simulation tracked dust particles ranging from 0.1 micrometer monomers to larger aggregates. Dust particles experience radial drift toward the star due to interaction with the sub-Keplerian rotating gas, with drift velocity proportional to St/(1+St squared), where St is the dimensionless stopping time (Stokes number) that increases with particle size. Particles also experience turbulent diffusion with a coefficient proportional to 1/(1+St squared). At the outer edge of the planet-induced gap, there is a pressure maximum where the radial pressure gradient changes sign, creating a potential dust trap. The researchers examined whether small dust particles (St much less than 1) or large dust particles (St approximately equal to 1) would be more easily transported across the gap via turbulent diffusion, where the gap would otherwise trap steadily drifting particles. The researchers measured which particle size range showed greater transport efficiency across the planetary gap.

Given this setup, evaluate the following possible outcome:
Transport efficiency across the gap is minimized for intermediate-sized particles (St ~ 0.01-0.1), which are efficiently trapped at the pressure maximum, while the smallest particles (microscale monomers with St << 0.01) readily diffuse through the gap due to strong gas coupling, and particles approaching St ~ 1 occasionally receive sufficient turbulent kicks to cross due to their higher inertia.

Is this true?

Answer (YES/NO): NO